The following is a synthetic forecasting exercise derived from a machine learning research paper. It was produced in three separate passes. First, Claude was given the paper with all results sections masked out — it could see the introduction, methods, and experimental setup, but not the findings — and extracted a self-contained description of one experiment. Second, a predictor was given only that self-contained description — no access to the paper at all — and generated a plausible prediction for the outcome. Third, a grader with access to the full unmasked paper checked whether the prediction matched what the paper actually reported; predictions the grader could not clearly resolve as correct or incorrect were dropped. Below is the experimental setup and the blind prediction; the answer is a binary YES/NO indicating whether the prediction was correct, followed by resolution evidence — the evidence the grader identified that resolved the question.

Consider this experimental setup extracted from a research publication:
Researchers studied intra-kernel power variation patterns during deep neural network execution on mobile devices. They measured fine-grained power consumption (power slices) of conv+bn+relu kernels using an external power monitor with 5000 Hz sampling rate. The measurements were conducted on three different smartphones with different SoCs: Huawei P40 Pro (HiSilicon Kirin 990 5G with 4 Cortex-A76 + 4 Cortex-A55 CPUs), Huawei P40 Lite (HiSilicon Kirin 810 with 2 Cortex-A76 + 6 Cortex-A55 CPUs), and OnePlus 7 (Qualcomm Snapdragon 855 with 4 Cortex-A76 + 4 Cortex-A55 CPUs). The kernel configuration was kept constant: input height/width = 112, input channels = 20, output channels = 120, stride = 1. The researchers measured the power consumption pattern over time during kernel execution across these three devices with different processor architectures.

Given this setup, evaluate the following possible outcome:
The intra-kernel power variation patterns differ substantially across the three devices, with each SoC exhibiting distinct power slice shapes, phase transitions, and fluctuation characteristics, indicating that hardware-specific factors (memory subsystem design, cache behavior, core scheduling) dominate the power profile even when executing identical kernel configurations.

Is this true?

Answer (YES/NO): NO